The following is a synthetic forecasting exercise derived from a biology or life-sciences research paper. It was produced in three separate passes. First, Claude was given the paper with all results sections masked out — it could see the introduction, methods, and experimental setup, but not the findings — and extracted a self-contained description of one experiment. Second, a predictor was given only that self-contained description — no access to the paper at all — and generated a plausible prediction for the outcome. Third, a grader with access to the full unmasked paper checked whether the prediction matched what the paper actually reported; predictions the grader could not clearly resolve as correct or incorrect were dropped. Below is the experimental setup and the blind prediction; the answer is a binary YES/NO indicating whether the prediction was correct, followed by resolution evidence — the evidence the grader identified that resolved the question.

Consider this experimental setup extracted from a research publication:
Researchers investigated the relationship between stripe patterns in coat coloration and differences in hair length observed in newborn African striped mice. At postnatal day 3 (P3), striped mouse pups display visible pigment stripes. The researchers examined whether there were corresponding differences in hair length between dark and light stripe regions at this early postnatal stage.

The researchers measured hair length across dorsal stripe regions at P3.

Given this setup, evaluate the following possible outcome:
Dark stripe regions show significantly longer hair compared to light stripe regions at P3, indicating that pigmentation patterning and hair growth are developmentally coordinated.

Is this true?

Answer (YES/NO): NO